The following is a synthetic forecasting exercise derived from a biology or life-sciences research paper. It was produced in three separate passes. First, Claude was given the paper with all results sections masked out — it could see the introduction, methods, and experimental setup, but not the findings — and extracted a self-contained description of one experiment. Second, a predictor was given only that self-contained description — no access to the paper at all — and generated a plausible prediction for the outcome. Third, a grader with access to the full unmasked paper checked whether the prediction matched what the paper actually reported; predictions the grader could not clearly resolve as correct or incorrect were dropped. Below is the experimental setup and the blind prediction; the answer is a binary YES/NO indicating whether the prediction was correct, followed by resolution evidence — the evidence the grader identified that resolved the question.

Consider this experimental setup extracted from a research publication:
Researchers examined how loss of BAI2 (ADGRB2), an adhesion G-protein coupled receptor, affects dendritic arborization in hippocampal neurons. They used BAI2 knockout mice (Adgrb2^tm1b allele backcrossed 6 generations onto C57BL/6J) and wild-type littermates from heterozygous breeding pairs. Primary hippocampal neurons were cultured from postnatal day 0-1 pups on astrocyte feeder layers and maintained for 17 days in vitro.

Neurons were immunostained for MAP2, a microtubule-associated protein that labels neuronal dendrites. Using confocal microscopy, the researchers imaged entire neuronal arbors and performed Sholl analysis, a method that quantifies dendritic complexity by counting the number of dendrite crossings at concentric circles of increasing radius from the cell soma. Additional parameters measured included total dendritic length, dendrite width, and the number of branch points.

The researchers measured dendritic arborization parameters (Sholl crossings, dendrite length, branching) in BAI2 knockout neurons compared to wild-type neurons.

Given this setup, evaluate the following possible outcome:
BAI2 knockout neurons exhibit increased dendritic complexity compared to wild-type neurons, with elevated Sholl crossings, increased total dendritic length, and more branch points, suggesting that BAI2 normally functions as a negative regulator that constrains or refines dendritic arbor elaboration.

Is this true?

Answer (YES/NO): NO